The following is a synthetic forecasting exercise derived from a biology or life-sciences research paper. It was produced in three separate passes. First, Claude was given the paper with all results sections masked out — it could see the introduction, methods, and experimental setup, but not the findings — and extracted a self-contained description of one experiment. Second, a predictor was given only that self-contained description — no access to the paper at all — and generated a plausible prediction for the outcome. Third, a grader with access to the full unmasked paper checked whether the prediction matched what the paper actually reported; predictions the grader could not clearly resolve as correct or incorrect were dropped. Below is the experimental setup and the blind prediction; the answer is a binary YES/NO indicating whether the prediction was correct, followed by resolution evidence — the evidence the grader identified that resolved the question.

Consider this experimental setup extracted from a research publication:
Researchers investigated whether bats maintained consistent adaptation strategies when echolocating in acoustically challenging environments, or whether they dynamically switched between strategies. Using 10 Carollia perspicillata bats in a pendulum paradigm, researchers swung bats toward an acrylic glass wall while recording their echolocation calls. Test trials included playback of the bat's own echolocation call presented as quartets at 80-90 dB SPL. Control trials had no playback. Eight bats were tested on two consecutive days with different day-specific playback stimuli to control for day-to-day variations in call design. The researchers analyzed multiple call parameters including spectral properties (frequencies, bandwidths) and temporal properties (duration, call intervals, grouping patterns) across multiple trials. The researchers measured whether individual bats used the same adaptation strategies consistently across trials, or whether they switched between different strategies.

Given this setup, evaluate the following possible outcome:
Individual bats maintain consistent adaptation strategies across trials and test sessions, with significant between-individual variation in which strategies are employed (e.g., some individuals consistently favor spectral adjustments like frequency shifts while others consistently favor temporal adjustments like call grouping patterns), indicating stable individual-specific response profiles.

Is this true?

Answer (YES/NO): NO